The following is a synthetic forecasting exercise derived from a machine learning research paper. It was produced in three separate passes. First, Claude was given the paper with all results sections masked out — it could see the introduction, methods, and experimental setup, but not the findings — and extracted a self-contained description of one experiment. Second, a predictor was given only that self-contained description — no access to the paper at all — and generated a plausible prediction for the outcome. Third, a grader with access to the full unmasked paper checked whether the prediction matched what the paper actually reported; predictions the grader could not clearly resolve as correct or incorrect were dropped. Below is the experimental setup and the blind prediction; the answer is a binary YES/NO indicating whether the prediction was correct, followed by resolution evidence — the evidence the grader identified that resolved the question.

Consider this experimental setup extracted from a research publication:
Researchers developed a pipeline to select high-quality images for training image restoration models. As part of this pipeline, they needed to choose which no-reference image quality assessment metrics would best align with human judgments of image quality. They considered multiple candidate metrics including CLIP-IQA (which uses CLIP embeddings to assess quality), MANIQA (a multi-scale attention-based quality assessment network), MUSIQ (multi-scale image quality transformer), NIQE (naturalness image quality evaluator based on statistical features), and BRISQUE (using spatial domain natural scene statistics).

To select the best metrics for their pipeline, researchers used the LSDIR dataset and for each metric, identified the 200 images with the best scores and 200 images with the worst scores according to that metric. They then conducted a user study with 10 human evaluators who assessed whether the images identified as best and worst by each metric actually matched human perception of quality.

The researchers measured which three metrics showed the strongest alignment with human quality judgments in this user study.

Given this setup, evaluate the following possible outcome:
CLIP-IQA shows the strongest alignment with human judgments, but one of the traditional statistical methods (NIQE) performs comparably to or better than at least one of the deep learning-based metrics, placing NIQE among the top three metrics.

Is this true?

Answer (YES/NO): NO